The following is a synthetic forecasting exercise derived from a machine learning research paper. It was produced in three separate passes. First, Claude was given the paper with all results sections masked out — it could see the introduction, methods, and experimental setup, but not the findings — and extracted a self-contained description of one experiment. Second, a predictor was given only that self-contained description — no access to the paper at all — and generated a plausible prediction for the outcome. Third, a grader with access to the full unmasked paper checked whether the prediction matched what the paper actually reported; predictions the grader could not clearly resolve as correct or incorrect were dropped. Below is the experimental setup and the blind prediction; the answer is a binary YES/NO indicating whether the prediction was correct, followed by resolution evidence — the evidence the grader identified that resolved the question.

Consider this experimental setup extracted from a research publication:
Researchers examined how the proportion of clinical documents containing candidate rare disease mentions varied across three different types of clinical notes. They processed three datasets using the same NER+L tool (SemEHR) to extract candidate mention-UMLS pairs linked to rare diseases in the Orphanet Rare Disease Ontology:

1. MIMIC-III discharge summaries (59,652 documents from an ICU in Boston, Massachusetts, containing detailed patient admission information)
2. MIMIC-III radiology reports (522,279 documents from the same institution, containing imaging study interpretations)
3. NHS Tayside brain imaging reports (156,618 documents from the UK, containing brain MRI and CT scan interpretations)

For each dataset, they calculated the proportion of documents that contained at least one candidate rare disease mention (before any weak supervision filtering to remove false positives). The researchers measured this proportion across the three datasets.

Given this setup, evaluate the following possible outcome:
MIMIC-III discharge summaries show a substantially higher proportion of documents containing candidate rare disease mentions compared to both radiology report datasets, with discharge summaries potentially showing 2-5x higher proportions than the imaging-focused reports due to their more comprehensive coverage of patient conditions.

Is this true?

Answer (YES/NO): NO